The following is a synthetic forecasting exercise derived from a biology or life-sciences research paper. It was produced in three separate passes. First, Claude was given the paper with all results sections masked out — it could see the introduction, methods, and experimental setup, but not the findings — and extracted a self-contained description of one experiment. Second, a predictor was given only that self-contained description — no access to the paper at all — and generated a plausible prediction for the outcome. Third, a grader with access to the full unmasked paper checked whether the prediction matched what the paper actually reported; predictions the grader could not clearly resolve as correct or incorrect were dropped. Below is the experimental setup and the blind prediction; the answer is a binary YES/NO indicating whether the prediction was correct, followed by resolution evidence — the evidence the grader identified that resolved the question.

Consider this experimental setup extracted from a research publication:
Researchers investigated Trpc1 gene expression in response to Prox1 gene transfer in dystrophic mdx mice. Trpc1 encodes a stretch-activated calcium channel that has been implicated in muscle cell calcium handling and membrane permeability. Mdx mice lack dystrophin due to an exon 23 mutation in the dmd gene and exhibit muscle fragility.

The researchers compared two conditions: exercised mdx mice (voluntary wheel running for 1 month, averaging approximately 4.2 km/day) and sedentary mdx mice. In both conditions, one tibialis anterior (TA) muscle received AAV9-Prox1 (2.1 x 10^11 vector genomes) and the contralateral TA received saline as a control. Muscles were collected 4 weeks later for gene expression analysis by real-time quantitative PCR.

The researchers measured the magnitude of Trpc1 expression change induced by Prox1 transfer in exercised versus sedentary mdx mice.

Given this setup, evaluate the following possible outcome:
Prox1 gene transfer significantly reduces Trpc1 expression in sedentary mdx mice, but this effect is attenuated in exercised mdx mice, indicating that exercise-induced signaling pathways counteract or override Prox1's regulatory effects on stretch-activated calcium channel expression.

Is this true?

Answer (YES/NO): NO